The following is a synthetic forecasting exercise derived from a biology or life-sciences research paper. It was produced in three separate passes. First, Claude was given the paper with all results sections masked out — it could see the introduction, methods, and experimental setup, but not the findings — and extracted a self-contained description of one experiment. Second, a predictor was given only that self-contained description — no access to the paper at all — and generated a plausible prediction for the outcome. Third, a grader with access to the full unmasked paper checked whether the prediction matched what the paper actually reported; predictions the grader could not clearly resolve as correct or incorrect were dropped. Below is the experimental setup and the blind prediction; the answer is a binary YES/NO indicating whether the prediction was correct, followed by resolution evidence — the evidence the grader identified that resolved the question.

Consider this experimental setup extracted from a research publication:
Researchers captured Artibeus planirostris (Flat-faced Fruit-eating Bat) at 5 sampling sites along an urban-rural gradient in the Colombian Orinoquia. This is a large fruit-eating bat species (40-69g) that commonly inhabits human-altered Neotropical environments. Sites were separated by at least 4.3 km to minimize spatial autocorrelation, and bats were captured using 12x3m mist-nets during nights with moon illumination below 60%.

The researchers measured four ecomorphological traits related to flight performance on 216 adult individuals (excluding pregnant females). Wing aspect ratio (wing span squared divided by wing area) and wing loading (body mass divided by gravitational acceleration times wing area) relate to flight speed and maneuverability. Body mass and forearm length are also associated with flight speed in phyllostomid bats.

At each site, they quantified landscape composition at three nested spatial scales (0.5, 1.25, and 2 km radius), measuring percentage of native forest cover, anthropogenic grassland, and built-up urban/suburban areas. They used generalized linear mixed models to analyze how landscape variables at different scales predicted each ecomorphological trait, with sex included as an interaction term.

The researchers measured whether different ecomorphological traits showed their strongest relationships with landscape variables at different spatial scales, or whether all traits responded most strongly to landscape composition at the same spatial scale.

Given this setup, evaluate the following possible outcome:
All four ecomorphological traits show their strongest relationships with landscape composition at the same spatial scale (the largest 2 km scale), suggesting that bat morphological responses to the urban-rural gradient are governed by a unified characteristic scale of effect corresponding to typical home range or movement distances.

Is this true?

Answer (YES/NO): NO